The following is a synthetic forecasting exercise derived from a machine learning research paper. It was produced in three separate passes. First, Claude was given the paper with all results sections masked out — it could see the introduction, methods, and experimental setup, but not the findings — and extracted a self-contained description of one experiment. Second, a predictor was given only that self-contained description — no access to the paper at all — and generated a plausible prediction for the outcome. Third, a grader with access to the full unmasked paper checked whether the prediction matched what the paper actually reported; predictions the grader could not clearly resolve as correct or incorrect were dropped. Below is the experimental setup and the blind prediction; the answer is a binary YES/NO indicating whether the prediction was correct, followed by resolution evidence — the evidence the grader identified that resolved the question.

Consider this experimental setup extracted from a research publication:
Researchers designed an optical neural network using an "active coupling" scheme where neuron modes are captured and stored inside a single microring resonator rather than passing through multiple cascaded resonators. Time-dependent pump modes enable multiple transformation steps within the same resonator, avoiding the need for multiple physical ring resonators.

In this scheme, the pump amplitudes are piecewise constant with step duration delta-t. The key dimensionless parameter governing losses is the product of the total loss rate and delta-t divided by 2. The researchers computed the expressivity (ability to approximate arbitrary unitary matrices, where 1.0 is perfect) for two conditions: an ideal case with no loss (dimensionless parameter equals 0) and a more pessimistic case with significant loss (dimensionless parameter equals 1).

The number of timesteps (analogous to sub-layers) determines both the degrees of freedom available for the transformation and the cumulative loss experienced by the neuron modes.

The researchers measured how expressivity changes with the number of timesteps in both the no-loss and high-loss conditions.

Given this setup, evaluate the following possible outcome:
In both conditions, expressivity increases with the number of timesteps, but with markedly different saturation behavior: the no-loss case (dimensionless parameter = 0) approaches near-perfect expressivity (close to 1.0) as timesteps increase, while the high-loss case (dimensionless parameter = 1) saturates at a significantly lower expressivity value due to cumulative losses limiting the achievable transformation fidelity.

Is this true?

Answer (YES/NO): NO